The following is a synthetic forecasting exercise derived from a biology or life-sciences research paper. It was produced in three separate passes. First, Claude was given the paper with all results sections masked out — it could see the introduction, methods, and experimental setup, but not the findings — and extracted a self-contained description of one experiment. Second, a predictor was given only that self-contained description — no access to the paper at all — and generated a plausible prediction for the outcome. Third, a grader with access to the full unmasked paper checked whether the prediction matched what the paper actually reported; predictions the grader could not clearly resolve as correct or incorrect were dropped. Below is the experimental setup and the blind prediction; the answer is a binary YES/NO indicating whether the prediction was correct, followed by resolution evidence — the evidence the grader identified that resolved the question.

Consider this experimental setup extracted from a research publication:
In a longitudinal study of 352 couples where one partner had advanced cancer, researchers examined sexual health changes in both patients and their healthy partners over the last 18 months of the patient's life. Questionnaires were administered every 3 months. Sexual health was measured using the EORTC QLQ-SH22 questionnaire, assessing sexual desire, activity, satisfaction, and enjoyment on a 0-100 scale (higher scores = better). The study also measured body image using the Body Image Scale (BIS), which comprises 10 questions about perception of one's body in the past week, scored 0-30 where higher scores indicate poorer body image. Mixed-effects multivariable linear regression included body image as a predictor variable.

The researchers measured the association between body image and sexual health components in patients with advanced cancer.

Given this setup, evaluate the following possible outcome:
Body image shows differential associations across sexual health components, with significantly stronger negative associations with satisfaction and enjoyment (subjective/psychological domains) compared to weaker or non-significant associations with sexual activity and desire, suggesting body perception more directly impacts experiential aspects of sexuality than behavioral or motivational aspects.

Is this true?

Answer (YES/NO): NO